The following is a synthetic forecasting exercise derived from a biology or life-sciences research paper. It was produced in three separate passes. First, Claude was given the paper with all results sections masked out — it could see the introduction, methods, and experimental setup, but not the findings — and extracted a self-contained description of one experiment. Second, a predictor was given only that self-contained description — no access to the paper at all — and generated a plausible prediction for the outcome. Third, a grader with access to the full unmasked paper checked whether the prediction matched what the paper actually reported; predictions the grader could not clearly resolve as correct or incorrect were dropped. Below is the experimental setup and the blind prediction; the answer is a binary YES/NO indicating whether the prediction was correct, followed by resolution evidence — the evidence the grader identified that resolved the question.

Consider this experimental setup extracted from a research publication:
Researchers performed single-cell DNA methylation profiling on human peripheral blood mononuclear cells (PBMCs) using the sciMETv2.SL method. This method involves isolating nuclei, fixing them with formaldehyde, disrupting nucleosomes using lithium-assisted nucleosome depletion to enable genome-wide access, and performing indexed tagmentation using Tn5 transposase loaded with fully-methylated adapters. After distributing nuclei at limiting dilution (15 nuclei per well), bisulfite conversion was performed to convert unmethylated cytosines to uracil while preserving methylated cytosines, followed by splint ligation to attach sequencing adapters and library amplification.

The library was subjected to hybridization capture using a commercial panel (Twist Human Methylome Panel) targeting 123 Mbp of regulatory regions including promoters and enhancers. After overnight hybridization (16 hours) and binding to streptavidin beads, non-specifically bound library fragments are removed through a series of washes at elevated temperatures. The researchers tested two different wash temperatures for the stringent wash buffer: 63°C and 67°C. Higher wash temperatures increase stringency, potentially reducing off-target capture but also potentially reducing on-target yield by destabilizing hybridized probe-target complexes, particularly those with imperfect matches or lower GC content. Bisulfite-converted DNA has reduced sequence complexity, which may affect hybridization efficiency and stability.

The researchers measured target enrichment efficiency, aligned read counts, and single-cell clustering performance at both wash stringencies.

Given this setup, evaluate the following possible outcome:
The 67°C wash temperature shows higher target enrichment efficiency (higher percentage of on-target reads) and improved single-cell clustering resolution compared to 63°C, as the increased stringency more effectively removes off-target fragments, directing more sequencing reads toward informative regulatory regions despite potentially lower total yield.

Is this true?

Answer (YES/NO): NO